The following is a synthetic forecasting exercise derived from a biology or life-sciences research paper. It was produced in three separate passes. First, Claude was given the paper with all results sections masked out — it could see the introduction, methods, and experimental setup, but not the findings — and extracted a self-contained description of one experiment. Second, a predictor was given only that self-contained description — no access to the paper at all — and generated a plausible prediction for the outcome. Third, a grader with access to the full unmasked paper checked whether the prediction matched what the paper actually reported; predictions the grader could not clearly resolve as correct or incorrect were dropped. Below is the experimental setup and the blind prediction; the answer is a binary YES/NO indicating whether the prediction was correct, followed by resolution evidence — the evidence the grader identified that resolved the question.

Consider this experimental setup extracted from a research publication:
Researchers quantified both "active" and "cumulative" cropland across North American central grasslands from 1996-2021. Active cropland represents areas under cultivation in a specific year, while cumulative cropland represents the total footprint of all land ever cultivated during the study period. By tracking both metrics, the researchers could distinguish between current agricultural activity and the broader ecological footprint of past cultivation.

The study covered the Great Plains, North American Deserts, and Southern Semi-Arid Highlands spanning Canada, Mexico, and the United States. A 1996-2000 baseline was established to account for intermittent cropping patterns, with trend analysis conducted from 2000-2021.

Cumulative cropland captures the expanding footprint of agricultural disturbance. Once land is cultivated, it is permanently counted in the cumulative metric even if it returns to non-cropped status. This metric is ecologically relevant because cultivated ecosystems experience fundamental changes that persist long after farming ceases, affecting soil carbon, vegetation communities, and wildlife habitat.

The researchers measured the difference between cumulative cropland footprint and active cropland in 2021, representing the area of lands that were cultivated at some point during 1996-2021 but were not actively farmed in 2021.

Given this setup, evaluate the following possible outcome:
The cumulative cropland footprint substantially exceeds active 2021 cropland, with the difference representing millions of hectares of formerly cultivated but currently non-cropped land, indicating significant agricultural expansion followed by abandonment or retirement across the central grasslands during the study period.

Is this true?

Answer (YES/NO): YES